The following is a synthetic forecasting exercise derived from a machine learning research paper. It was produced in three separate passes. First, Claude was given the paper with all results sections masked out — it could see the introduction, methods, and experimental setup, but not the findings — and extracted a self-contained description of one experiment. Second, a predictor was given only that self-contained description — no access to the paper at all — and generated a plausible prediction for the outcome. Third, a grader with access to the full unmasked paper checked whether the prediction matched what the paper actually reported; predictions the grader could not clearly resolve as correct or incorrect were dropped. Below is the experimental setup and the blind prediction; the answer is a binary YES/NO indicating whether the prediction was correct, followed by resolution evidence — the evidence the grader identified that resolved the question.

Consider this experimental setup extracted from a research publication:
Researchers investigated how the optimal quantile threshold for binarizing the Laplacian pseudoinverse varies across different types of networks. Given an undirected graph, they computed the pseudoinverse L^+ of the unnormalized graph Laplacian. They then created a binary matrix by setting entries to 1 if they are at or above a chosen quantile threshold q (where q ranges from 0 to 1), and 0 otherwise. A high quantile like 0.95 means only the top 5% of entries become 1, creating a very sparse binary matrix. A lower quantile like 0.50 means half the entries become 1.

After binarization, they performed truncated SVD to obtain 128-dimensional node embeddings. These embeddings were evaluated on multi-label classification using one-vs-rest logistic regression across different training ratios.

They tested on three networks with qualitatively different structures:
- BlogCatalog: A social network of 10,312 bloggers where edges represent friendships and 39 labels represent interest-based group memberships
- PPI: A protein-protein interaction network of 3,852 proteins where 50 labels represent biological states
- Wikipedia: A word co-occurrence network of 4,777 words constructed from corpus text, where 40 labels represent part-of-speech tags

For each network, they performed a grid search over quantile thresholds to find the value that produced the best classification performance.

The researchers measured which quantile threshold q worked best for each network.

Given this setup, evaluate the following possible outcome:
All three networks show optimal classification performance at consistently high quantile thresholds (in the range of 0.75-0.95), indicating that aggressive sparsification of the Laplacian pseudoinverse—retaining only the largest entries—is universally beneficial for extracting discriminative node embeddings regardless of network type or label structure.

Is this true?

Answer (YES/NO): NO